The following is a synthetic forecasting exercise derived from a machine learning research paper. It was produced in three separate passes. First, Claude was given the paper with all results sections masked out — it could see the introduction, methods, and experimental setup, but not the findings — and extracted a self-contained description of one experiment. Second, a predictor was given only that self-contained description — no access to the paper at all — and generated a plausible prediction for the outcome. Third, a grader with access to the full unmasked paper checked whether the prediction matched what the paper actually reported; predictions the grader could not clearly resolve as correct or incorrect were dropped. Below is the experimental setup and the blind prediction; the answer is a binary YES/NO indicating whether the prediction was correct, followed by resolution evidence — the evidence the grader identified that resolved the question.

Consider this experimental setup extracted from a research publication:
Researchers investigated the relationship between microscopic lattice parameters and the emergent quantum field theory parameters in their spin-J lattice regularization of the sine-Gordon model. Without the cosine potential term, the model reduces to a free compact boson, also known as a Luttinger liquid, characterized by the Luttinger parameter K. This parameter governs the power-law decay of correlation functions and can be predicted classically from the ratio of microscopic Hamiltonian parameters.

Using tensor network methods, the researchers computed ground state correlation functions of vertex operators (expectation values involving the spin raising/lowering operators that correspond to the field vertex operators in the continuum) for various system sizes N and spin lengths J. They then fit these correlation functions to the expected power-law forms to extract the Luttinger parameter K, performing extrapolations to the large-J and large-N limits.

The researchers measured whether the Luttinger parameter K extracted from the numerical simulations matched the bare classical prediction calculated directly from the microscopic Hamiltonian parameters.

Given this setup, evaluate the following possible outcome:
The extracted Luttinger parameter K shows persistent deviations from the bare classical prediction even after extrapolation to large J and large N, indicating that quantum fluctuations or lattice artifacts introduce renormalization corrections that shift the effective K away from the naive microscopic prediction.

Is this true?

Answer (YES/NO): YES